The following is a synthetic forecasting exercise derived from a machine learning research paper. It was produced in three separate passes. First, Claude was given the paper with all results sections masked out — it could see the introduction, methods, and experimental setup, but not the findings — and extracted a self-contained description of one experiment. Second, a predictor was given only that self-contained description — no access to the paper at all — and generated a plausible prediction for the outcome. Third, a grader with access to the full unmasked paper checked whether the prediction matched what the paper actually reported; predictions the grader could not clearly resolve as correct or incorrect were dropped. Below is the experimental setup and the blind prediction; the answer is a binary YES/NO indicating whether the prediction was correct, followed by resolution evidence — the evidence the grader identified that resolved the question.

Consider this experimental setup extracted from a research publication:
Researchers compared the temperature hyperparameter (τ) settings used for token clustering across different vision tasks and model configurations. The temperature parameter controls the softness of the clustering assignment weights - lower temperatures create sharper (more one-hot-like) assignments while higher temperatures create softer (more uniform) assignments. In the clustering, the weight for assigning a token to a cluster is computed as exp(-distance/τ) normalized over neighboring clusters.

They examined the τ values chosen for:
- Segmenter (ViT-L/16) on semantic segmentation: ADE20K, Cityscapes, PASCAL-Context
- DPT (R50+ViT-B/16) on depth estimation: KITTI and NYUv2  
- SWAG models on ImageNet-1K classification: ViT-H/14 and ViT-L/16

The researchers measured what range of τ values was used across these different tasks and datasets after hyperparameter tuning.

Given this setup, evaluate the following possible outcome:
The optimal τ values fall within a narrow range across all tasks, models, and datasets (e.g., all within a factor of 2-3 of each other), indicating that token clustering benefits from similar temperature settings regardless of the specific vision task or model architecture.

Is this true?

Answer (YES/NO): NO